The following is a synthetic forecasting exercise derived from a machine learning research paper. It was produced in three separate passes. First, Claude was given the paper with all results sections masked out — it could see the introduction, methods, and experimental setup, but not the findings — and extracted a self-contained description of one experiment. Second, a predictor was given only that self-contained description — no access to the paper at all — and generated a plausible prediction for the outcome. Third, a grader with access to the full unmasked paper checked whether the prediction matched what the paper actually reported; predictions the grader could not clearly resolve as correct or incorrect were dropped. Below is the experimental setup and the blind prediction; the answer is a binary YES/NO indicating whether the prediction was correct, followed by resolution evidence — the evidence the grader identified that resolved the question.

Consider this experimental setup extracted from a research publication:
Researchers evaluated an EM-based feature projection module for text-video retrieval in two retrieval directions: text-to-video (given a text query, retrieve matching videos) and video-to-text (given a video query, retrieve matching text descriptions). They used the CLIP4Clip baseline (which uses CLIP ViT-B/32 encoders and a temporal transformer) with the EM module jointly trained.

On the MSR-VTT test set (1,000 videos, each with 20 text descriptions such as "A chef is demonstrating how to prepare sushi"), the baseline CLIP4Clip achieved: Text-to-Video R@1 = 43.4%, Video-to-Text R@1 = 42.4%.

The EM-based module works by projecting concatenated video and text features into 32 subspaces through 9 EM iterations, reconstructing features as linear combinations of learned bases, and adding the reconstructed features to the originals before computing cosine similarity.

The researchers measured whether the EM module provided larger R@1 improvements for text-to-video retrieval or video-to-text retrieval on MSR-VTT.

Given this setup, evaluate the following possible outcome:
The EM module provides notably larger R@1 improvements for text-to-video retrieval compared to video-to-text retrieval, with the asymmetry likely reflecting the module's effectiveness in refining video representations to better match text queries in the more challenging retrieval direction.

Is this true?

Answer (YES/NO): NO